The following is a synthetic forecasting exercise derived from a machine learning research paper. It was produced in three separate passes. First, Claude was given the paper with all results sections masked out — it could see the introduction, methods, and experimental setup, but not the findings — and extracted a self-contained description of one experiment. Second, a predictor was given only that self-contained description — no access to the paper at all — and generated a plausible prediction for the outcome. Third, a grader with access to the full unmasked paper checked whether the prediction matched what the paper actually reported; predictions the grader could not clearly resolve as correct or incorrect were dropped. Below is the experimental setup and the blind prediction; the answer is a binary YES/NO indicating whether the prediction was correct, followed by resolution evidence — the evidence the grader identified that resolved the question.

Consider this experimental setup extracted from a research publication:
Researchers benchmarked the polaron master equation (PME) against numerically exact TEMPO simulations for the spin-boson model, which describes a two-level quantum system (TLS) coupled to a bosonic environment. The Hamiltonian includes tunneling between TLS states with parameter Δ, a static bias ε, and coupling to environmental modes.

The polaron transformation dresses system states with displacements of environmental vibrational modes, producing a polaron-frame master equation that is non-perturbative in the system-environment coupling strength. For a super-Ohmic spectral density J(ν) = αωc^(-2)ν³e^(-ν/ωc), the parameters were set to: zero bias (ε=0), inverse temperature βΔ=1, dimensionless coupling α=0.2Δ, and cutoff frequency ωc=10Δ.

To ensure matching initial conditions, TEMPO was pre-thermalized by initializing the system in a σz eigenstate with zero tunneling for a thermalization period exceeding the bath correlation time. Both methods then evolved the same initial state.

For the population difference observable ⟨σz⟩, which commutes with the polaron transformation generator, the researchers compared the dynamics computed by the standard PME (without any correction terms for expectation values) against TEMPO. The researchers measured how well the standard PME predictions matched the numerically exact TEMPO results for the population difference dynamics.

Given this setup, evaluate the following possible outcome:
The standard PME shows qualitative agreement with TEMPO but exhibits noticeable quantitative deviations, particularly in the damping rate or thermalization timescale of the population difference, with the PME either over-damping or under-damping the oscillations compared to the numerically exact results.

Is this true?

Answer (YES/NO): NO